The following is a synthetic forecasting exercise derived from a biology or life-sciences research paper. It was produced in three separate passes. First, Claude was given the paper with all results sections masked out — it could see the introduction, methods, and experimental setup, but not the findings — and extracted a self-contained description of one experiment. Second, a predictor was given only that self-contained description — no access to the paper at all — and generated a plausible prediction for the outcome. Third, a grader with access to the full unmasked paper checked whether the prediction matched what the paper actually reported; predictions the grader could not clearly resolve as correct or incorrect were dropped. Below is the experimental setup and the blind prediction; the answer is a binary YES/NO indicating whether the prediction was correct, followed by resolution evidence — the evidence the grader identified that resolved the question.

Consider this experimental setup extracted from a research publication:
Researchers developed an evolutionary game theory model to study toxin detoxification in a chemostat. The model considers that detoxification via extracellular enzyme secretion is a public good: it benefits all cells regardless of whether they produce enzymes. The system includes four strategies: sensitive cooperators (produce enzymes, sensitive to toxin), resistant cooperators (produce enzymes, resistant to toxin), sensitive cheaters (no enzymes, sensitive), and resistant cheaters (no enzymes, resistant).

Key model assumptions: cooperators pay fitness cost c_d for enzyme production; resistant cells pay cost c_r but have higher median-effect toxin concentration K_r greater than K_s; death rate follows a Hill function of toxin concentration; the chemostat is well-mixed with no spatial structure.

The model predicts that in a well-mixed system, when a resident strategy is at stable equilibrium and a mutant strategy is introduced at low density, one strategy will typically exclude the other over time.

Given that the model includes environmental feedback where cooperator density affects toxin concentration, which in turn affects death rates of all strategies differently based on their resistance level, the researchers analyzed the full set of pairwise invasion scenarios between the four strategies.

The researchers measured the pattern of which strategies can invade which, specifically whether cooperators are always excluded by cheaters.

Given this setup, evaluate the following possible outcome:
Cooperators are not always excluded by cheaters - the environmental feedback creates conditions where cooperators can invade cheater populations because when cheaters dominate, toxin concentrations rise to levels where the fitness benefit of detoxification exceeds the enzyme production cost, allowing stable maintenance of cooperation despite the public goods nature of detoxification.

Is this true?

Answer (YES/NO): NO